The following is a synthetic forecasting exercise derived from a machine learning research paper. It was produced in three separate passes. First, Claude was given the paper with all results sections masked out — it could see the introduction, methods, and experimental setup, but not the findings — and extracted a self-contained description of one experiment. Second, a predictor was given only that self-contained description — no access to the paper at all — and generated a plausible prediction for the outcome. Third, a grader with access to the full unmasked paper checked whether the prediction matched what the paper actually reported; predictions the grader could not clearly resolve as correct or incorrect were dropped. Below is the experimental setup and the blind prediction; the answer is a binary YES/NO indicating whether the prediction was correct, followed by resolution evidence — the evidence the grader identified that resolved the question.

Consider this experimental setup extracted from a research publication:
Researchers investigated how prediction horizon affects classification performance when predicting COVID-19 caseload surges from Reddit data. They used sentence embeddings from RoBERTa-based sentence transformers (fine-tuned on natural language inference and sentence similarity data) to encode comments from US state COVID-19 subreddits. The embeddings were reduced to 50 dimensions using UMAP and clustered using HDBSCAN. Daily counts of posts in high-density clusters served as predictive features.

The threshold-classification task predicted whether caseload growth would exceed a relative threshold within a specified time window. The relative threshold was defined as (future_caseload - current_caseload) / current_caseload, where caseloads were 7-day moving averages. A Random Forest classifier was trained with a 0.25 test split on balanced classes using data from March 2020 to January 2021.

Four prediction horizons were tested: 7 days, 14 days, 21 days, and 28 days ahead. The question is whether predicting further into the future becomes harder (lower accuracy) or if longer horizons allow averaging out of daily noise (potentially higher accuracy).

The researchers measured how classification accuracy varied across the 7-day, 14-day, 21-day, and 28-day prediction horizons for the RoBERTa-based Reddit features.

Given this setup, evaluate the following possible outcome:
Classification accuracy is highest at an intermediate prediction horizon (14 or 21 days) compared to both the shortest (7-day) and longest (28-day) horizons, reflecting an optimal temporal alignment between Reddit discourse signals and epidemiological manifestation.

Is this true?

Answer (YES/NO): NO